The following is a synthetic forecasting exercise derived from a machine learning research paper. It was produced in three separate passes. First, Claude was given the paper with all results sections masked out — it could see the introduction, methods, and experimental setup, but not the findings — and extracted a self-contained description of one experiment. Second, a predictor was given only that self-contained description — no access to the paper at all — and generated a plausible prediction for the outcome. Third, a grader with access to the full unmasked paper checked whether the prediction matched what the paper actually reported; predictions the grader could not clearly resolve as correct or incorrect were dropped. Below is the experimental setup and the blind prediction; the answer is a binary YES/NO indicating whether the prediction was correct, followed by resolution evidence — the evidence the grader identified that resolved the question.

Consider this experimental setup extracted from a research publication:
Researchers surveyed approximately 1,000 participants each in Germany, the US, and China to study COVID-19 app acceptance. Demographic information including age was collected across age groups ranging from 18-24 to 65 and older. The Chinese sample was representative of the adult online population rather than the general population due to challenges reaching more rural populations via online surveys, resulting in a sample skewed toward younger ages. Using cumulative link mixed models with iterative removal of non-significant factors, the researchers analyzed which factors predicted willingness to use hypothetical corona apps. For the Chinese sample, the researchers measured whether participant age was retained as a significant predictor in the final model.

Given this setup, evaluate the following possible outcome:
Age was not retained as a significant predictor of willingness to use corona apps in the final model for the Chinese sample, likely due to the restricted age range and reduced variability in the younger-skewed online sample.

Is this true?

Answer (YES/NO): YES